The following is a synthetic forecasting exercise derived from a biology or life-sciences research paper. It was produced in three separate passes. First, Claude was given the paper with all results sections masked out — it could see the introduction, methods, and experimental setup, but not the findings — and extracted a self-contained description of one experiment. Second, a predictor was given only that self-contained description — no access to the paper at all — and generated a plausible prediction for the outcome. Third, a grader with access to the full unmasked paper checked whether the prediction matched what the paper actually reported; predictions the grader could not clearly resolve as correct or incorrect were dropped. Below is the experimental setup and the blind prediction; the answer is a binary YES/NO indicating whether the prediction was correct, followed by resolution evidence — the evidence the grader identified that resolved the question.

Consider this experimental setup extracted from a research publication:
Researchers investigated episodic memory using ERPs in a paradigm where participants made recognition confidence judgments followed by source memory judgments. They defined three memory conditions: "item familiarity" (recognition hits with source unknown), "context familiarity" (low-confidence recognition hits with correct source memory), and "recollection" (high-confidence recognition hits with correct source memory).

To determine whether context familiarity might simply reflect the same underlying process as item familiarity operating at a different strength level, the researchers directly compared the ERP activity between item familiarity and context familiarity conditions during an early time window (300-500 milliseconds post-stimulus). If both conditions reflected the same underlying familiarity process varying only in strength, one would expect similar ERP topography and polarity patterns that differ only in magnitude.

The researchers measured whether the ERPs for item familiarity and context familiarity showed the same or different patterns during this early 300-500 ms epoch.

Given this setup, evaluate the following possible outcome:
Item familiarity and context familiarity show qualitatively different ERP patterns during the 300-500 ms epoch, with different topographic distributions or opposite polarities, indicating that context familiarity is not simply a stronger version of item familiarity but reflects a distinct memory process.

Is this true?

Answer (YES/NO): YES